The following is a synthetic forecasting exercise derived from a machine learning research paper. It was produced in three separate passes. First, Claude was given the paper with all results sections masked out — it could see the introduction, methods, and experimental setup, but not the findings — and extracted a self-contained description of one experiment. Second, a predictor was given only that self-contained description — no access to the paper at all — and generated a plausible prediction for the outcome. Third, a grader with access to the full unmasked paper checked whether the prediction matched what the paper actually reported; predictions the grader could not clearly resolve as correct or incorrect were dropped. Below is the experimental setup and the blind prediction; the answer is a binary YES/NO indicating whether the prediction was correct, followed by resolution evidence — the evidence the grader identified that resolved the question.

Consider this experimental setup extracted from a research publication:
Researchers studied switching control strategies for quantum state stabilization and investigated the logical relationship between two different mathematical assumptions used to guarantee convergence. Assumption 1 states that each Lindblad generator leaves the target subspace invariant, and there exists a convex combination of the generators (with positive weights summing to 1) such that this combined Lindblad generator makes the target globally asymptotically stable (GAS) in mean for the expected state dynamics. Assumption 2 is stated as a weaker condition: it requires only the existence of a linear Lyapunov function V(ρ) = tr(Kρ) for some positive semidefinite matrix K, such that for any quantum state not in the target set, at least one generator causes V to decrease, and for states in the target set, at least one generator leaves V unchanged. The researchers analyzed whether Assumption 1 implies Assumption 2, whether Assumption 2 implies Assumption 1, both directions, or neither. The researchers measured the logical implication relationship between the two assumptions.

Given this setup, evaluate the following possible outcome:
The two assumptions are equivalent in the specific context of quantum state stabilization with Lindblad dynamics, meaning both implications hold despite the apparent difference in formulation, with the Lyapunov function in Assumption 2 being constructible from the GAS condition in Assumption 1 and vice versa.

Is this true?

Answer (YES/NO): NO